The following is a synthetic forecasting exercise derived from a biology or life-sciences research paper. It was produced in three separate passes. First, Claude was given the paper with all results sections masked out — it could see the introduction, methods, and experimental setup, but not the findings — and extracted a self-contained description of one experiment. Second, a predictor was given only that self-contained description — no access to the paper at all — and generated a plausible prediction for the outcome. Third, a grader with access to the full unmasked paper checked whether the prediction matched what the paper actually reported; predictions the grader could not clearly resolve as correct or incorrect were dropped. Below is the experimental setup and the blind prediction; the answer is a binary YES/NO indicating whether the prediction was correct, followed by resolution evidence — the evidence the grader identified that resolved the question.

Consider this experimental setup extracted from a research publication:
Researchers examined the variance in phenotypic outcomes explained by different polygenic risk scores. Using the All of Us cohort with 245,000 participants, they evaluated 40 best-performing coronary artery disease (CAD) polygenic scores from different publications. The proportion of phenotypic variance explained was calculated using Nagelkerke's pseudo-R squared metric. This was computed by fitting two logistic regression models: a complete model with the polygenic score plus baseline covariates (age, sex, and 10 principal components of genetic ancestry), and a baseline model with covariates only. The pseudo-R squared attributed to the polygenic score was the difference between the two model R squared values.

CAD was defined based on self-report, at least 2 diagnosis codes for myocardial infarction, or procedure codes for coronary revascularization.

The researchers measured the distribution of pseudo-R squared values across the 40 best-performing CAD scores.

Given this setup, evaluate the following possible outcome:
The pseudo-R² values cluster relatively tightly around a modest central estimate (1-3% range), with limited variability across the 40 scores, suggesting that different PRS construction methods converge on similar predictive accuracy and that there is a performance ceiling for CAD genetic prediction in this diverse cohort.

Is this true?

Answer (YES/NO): NO